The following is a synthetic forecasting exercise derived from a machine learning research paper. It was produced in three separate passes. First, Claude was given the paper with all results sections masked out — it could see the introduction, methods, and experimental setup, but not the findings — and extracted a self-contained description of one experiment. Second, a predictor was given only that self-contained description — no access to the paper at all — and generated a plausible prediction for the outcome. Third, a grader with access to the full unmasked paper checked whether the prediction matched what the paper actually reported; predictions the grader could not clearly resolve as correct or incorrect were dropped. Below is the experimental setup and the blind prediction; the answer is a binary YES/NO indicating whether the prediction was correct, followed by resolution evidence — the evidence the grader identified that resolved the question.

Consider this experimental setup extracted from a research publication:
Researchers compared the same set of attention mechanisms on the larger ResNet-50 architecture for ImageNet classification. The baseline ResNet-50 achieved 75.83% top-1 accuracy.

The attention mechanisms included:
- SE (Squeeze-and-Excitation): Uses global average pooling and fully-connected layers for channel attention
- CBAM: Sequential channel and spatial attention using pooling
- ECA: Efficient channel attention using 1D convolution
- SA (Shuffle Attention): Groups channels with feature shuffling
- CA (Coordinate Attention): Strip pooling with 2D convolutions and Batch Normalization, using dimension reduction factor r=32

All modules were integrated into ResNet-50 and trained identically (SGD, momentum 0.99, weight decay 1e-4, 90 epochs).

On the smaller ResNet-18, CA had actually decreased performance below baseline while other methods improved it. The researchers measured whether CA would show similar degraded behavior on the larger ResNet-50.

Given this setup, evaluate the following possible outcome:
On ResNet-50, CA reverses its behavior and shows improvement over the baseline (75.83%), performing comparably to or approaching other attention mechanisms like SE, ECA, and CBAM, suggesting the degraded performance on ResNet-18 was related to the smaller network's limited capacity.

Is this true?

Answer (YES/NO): YES